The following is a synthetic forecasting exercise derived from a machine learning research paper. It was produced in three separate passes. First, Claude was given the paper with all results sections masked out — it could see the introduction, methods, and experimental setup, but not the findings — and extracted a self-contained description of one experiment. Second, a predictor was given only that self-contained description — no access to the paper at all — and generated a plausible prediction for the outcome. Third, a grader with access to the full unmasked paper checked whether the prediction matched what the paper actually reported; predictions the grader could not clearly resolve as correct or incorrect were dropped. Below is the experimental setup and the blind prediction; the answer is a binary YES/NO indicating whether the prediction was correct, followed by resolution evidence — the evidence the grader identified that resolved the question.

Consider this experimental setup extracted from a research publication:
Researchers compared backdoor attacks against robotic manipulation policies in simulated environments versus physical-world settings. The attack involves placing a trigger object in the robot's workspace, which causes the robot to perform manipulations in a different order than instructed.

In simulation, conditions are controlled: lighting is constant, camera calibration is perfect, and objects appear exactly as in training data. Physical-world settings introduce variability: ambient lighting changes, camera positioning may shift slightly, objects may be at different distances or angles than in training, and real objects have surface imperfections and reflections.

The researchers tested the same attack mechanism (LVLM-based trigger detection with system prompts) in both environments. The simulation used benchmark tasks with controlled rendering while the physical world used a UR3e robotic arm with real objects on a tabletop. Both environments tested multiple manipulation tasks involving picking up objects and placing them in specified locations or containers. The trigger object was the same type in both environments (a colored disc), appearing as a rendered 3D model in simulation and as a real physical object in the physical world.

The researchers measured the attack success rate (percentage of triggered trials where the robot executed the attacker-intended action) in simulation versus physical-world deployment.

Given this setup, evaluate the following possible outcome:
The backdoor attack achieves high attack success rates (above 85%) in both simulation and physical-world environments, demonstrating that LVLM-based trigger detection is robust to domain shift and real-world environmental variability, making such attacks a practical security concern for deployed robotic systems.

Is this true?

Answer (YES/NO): NO